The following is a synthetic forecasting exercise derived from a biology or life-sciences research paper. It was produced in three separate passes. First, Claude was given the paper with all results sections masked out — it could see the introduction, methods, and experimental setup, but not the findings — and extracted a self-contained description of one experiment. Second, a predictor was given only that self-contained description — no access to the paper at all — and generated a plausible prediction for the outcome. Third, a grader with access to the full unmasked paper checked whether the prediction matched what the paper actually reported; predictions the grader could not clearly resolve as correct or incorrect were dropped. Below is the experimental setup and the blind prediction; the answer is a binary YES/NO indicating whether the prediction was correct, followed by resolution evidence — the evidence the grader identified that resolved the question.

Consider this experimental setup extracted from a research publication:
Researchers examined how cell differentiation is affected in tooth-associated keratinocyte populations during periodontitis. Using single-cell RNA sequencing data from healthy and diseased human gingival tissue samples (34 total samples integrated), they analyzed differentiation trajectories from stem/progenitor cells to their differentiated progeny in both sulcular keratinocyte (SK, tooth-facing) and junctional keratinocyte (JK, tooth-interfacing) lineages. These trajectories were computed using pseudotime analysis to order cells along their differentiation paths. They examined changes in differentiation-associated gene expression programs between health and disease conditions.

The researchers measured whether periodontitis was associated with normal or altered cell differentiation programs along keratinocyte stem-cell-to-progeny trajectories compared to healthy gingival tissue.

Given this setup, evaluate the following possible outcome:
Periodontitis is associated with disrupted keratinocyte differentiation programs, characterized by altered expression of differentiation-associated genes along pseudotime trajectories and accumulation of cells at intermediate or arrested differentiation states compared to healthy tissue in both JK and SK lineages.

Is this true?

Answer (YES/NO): NO